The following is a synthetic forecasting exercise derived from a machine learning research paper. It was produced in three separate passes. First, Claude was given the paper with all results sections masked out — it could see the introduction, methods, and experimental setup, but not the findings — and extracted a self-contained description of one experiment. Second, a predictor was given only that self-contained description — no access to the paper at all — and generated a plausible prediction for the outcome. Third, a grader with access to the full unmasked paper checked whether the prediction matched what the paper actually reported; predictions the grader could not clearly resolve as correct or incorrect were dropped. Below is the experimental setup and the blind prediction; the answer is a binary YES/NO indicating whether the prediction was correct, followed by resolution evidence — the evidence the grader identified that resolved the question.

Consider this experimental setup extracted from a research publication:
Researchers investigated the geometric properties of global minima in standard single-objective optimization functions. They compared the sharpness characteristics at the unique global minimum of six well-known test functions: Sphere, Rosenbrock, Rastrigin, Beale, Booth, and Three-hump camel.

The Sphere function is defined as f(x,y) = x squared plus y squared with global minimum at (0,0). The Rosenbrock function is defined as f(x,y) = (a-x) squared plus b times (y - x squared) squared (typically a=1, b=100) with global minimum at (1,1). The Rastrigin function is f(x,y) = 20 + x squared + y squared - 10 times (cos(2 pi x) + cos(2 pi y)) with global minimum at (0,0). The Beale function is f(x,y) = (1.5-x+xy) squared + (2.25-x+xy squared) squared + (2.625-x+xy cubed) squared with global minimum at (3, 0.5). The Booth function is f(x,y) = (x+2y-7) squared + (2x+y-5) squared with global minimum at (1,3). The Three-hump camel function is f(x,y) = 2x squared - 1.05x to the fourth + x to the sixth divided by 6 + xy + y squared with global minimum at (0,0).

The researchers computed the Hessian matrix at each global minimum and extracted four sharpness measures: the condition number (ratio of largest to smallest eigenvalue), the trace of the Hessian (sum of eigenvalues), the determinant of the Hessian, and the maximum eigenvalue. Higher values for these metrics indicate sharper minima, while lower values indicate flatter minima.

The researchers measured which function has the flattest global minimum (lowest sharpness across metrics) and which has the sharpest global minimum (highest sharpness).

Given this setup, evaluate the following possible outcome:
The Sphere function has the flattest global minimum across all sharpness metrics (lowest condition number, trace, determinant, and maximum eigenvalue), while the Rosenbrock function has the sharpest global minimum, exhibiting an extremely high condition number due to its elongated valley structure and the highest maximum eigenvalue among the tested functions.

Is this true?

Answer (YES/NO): NO